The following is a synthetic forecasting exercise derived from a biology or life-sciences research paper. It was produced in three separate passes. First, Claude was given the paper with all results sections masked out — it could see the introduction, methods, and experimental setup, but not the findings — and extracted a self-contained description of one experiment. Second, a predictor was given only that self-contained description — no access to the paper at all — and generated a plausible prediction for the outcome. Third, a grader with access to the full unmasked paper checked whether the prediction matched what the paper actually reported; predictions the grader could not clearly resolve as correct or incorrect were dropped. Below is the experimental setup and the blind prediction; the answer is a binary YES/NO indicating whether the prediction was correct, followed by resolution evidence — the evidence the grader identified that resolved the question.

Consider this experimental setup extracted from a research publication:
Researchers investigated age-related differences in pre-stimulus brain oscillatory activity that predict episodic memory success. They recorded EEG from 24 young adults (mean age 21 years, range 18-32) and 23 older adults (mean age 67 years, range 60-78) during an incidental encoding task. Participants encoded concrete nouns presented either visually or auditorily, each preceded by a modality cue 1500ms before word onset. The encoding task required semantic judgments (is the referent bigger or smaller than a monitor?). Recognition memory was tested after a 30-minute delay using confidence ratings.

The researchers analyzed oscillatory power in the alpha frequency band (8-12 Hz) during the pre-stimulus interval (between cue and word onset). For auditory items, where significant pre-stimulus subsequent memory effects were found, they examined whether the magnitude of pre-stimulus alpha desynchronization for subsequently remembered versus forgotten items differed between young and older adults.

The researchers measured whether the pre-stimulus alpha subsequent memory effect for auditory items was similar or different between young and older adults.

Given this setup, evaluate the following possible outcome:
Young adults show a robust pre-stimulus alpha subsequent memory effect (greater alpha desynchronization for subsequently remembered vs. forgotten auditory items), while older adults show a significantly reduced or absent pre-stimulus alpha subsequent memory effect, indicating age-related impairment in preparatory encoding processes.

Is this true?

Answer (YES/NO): NO